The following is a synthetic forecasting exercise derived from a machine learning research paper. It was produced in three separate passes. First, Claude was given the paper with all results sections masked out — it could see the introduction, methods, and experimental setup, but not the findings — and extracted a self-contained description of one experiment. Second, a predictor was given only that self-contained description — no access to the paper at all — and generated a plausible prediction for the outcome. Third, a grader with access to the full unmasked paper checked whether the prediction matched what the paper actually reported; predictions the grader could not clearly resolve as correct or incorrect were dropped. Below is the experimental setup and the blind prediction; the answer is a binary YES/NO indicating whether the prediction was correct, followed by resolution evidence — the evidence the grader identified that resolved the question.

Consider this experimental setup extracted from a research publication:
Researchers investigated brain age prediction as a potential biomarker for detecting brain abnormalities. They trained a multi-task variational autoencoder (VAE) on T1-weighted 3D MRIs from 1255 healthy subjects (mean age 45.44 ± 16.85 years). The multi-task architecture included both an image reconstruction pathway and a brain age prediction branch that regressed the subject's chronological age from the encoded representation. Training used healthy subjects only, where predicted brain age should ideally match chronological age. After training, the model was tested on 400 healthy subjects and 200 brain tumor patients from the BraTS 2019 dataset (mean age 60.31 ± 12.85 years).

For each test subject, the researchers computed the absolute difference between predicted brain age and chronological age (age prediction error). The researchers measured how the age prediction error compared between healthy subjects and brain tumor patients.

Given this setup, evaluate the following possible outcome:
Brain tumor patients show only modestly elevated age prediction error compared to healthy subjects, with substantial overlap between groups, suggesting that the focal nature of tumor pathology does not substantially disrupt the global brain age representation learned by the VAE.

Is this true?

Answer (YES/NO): NO